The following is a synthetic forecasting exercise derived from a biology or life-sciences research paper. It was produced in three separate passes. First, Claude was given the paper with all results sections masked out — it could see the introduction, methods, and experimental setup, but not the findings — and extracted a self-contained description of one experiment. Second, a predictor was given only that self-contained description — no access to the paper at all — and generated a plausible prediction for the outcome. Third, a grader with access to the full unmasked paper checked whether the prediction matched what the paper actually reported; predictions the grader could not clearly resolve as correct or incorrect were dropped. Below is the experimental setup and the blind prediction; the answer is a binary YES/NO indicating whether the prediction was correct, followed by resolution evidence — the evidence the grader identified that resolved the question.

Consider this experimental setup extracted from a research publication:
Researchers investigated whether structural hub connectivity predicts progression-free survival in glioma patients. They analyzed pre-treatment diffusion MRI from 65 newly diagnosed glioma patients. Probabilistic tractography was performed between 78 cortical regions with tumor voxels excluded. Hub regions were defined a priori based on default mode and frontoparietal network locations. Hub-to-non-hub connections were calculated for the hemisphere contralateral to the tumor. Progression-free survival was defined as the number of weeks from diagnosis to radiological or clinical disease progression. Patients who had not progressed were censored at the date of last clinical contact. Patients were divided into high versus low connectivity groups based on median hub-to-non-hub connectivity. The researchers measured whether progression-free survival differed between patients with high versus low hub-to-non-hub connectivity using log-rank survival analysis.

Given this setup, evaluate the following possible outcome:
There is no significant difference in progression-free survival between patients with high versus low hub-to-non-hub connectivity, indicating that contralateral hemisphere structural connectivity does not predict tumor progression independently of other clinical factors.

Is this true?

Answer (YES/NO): YES